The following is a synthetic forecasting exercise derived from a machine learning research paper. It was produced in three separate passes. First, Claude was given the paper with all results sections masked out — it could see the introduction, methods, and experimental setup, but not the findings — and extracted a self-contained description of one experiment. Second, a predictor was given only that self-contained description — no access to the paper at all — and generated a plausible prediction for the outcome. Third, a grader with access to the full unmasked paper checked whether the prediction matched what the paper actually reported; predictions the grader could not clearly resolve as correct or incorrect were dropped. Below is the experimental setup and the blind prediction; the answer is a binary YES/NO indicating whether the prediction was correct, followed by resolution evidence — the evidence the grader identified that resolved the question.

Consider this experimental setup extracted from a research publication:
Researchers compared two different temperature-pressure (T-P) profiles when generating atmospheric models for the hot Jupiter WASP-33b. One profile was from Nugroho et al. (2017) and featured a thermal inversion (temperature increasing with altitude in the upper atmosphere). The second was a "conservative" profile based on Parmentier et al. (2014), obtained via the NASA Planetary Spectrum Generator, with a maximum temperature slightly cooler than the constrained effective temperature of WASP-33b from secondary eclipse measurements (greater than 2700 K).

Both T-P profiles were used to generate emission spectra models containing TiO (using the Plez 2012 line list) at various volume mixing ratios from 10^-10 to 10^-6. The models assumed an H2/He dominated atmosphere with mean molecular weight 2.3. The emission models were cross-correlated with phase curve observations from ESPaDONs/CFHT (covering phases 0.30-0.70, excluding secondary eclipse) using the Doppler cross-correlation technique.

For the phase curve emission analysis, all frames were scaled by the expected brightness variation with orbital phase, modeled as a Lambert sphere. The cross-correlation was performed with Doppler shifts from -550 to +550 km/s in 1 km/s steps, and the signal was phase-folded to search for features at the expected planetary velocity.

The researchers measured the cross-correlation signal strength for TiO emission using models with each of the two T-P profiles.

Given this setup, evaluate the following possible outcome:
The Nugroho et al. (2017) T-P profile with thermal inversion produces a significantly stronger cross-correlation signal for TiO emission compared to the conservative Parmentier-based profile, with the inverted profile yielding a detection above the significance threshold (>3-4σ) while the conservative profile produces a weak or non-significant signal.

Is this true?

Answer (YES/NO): YES